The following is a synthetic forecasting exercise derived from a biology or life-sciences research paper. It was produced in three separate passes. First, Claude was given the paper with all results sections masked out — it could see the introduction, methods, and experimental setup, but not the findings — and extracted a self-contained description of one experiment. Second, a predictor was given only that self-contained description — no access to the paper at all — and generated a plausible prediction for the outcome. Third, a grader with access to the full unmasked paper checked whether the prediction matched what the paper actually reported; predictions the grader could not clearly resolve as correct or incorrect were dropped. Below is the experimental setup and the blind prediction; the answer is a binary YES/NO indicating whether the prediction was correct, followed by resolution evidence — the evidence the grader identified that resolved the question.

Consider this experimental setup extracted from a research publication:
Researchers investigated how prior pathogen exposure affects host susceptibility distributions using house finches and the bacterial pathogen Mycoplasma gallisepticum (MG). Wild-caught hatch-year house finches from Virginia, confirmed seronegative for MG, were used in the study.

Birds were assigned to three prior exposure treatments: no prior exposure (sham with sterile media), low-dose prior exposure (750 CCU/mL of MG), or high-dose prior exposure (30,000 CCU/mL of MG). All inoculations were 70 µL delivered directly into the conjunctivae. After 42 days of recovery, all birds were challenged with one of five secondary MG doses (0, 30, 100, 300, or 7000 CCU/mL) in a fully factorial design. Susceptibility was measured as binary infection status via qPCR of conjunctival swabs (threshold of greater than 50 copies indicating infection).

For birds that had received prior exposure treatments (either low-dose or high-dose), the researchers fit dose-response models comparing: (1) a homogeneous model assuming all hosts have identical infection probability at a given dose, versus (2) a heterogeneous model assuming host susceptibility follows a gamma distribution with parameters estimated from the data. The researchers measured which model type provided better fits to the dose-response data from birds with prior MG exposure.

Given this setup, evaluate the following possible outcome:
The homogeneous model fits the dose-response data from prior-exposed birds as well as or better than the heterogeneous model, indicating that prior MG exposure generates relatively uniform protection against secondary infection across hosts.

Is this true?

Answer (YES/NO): NO